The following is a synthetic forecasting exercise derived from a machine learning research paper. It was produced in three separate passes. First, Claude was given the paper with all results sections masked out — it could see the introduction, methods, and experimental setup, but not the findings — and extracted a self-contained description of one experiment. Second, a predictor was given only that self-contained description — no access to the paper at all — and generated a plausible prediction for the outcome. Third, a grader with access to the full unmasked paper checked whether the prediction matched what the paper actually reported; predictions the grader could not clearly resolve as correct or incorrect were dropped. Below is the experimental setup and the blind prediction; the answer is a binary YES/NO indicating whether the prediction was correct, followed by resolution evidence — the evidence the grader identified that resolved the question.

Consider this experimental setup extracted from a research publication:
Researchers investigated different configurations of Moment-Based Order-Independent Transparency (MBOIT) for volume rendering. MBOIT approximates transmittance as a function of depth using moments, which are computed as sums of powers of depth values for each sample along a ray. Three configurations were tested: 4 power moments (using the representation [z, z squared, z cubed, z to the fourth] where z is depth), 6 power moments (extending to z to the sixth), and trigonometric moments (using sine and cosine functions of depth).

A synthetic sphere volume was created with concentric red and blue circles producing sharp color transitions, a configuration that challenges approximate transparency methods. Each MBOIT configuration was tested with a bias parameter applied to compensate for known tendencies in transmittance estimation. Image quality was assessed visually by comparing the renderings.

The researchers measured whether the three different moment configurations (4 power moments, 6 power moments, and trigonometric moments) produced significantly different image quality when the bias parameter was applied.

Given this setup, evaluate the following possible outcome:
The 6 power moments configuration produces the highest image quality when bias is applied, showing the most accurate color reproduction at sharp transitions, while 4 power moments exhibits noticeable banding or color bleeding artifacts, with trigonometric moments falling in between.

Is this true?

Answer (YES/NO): NO